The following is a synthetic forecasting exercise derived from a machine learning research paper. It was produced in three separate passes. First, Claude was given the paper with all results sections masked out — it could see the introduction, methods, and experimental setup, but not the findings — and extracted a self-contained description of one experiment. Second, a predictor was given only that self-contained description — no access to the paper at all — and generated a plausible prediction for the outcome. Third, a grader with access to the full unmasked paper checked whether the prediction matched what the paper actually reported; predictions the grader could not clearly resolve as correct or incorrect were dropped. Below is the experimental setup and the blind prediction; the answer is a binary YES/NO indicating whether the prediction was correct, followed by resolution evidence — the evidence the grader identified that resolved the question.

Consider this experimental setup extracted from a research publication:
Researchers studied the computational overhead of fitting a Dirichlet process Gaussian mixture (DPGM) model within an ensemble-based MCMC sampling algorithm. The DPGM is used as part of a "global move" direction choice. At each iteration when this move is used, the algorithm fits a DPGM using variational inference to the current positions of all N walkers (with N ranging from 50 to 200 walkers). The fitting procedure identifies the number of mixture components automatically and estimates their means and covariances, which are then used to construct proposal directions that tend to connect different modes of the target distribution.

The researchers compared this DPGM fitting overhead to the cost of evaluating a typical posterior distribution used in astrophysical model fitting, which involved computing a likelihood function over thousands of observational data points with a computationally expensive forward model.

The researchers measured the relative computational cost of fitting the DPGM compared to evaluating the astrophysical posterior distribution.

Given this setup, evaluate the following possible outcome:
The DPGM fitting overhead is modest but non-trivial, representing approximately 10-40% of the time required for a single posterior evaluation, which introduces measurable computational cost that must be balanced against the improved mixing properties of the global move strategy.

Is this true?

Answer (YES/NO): NO